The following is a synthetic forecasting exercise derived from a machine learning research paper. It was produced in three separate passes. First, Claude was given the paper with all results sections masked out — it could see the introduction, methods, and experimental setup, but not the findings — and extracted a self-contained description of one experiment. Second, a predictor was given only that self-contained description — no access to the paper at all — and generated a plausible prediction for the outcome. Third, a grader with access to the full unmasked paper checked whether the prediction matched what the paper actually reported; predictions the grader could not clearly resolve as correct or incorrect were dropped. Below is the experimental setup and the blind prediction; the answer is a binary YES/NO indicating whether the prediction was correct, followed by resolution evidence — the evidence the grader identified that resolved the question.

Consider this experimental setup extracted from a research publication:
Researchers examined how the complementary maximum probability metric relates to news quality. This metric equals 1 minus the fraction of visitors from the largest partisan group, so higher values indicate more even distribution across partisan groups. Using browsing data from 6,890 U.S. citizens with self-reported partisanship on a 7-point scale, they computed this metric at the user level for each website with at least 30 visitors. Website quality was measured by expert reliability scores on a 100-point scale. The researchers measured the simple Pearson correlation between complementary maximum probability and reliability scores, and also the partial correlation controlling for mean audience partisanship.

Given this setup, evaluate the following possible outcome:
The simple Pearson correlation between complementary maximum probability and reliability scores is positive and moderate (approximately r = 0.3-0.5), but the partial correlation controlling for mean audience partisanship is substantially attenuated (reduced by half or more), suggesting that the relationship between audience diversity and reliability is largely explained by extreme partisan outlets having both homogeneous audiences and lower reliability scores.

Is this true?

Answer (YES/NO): NO